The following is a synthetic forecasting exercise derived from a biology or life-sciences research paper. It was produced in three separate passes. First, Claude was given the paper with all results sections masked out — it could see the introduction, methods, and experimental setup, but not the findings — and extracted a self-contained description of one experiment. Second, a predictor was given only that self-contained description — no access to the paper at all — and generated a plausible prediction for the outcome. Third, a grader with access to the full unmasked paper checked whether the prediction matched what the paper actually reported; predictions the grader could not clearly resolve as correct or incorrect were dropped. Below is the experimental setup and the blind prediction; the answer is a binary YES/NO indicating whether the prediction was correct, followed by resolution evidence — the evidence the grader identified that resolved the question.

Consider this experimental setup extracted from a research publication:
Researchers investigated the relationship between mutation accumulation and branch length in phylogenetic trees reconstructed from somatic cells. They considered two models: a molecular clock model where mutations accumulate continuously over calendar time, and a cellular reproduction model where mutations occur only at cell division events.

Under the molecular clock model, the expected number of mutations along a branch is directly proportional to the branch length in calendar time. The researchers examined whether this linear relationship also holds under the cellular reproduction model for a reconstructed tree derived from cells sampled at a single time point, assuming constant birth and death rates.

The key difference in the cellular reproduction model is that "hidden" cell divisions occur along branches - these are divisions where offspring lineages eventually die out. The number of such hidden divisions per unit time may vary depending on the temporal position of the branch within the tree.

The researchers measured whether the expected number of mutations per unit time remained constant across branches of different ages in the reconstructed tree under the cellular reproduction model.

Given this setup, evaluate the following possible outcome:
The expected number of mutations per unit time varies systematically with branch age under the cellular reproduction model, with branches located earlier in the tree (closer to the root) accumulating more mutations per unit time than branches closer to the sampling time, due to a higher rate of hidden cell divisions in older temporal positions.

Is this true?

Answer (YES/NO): YES